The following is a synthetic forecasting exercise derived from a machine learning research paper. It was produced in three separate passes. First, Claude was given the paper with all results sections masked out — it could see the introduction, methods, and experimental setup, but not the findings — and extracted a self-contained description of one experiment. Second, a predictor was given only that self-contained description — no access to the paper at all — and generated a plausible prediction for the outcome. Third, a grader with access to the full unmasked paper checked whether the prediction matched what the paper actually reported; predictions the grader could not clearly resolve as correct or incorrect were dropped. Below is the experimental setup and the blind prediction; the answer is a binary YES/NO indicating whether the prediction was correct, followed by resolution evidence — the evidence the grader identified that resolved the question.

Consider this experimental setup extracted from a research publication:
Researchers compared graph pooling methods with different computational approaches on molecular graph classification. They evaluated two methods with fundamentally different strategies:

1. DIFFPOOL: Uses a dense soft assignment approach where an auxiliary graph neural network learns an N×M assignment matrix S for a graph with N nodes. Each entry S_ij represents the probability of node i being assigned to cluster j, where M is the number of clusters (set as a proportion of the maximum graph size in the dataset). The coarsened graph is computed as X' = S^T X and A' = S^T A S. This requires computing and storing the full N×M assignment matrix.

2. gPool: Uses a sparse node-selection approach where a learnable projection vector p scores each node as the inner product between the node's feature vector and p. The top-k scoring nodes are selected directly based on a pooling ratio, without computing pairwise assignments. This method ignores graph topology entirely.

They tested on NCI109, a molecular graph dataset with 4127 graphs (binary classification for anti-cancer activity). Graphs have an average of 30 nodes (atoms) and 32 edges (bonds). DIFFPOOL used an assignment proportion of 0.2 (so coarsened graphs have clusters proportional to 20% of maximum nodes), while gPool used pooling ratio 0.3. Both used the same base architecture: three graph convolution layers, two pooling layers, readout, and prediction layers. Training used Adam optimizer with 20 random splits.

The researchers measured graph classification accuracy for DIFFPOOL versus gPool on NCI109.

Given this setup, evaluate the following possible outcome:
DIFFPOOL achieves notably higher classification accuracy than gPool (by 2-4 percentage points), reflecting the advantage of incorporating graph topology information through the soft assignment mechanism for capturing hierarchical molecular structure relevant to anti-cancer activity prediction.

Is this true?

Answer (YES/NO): NO